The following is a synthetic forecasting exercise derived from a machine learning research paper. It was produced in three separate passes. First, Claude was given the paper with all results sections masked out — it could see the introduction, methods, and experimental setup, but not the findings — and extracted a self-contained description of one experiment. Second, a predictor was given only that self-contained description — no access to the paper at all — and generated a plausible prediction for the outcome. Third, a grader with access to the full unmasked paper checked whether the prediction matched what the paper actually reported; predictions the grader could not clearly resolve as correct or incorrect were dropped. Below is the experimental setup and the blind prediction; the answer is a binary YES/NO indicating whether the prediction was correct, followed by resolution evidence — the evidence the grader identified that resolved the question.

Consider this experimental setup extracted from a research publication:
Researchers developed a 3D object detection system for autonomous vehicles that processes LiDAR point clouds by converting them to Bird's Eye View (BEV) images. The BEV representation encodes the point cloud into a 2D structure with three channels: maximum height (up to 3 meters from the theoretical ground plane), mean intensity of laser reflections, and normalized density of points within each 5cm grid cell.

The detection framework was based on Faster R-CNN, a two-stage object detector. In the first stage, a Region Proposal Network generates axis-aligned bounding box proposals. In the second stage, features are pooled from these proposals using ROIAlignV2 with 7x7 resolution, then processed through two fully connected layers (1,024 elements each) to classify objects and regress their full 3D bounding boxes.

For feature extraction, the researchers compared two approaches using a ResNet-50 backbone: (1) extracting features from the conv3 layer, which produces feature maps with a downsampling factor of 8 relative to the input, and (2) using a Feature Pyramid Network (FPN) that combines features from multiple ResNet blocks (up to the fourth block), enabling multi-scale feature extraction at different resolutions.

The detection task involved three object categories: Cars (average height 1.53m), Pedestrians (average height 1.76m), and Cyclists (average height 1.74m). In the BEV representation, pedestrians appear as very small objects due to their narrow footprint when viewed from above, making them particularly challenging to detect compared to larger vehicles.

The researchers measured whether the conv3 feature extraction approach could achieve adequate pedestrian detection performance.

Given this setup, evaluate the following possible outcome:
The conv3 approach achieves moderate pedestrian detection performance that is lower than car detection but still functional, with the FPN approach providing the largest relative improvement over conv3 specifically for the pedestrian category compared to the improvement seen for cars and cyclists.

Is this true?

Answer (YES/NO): NO